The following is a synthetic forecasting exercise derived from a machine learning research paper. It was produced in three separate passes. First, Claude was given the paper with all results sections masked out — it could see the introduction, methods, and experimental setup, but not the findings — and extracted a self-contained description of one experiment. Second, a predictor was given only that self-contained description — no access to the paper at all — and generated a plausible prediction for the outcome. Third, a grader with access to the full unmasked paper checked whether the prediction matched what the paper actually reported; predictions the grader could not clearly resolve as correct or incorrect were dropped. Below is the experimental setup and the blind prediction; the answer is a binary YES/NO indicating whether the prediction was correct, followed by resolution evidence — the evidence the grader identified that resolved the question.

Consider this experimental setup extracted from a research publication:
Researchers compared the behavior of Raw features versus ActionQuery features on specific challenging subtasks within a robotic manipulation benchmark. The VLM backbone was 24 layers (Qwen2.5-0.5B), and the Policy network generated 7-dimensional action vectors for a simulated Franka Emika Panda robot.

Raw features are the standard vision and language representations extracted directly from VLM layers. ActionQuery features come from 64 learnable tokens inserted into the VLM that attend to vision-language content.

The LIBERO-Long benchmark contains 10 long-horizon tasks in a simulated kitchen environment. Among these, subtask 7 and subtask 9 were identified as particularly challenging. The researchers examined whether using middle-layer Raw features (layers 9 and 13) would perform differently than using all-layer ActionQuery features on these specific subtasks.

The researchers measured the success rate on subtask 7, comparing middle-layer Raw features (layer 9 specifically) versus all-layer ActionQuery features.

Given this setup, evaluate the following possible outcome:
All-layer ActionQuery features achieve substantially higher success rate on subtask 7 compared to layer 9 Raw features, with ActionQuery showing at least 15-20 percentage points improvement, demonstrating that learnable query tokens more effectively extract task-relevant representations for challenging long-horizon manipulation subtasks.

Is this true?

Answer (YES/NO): NO